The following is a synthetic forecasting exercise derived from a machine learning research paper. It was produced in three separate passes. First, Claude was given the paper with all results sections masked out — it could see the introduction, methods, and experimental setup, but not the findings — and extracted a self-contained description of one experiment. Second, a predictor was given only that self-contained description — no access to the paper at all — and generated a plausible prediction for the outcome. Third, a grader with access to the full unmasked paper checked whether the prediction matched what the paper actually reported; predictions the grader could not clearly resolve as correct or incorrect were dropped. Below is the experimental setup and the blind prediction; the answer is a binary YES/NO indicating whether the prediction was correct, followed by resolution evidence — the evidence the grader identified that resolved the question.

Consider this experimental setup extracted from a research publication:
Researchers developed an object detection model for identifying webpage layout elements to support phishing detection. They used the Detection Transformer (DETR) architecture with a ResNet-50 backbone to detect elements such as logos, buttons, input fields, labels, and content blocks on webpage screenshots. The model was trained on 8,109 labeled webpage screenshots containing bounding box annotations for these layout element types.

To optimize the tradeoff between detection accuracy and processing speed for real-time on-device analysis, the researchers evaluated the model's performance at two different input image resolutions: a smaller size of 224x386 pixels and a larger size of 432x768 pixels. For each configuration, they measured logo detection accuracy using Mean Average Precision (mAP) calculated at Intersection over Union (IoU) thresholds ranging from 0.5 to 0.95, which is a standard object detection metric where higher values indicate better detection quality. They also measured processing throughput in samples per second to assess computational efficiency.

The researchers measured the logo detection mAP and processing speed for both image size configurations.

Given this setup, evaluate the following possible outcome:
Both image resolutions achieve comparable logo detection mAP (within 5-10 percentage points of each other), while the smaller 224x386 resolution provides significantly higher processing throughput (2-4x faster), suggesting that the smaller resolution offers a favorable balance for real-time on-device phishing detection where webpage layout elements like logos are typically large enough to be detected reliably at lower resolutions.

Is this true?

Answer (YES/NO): NO